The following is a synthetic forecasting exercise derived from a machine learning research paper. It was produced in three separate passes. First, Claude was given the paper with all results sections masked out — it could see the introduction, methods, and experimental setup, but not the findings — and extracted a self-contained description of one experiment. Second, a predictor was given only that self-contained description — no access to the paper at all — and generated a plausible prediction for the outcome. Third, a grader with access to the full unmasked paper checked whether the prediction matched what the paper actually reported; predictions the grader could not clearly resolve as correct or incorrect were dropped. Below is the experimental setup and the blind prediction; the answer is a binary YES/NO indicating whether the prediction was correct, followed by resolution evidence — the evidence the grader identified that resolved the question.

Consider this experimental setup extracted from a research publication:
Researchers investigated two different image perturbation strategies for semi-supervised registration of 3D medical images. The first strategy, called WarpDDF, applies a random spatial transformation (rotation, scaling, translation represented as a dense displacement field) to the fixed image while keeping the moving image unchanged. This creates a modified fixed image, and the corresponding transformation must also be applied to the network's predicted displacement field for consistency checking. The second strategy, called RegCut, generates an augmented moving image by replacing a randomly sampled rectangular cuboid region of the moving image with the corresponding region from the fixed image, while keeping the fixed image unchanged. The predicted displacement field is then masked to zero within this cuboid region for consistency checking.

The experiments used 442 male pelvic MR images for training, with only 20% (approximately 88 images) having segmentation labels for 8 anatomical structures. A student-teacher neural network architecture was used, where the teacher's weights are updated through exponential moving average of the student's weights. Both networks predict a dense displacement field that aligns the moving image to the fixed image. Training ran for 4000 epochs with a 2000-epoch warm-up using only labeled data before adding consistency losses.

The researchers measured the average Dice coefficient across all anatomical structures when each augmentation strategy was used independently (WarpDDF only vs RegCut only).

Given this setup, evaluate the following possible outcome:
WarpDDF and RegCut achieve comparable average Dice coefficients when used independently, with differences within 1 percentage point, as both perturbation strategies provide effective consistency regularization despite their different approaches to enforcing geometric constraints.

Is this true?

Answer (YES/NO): YES